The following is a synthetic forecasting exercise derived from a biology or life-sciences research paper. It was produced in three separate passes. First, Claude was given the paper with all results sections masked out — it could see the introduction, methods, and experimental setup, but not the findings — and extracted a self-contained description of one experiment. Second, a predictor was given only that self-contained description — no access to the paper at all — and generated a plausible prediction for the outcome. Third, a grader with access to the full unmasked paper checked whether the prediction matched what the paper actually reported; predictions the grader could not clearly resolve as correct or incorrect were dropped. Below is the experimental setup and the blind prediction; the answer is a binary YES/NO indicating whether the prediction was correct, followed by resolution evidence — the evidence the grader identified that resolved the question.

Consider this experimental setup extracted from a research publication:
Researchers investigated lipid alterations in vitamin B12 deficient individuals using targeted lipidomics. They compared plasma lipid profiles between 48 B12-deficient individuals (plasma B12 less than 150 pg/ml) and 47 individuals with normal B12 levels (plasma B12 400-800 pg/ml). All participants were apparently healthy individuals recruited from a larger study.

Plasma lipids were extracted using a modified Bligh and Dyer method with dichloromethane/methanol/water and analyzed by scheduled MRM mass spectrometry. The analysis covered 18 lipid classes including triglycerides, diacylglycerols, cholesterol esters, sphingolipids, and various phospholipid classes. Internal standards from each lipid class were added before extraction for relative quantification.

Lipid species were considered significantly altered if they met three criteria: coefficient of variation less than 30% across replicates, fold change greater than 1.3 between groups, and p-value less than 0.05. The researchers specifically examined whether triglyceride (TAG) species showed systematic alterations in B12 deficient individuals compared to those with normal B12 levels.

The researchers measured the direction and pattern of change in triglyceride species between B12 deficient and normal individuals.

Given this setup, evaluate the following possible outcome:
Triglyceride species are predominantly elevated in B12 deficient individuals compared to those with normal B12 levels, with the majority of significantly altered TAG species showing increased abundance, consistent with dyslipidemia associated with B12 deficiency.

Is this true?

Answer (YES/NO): NO